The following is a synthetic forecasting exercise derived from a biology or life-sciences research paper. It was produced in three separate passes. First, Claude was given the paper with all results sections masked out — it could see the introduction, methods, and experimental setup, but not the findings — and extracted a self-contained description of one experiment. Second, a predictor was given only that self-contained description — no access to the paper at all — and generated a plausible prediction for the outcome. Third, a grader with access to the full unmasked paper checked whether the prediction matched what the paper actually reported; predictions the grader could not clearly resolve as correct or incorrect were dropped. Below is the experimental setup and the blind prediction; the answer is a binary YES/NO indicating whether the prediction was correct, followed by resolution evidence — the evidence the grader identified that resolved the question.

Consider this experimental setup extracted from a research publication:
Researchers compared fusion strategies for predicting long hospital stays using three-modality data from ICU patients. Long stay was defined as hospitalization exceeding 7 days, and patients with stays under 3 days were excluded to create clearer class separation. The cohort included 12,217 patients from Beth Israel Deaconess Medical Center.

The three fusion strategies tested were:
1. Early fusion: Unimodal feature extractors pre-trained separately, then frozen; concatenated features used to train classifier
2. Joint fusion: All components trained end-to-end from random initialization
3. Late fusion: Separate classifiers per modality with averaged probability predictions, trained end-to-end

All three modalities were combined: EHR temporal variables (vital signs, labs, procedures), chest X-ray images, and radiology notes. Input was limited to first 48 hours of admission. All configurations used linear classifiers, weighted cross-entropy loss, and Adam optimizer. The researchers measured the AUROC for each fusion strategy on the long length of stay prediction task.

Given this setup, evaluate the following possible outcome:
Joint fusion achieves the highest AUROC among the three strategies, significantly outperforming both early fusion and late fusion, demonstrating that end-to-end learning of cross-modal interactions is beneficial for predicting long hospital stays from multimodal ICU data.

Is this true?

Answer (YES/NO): NO